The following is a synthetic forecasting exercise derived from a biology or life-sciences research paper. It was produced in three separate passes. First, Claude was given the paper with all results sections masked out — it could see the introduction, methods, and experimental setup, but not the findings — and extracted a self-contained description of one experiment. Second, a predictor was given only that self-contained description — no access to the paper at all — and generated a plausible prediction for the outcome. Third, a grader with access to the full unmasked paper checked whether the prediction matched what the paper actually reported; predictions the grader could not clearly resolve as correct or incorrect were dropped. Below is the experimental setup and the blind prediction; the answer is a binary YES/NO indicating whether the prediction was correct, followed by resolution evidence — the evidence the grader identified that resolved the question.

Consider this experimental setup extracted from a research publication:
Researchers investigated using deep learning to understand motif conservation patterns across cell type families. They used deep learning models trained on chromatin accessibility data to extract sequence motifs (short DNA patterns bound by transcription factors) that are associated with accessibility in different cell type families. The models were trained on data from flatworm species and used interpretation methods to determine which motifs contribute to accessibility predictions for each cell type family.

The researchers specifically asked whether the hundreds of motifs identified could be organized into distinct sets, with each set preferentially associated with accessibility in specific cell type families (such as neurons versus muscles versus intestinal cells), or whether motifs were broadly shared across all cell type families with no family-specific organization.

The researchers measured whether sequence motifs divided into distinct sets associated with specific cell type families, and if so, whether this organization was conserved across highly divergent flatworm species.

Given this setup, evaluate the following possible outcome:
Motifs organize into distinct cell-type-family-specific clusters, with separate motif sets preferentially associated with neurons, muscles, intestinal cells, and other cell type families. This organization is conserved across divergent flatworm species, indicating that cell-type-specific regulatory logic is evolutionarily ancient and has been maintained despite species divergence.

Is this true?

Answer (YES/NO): YES